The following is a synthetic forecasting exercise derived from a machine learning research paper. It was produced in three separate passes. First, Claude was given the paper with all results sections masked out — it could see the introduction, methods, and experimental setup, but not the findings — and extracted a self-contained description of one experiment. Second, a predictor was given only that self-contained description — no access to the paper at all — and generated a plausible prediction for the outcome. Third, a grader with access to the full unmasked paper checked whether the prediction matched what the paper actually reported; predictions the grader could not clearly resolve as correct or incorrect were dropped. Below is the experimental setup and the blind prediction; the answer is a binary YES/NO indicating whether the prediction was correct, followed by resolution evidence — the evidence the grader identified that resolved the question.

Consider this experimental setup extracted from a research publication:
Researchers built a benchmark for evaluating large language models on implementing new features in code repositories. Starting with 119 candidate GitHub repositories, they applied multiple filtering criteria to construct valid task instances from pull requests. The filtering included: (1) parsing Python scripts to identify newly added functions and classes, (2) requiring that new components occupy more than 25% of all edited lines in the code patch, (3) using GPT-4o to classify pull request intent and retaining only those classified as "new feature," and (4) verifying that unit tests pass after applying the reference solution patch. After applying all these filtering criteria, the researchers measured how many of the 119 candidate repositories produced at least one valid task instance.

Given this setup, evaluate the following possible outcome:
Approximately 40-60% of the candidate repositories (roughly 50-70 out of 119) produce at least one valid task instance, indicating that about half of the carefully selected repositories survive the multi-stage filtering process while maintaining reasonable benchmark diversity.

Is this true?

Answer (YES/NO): NO